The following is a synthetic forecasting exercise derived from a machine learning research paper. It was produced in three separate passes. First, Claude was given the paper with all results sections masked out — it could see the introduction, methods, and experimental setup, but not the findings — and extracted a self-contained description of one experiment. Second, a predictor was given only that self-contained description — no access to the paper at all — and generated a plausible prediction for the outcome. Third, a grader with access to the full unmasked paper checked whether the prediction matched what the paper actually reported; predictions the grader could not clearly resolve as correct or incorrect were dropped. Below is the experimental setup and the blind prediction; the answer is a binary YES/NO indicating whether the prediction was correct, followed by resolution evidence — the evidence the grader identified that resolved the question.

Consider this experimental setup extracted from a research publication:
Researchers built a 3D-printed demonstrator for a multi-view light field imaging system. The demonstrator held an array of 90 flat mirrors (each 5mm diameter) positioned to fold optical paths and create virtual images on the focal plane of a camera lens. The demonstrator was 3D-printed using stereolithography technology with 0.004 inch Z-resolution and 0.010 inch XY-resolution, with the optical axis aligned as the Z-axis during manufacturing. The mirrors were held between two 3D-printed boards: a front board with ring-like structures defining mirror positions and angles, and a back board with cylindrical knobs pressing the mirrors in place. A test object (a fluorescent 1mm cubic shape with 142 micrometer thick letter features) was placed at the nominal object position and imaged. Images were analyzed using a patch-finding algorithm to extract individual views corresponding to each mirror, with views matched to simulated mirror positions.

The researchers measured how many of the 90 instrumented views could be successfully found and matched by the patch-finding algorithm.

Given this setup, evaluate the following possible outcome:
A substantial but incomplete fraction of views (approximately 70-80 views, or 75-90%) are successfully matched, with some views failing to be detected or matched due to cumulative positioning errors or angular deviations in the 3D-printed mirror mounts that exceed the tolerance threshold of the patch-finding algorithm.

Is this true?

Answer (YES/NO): NO